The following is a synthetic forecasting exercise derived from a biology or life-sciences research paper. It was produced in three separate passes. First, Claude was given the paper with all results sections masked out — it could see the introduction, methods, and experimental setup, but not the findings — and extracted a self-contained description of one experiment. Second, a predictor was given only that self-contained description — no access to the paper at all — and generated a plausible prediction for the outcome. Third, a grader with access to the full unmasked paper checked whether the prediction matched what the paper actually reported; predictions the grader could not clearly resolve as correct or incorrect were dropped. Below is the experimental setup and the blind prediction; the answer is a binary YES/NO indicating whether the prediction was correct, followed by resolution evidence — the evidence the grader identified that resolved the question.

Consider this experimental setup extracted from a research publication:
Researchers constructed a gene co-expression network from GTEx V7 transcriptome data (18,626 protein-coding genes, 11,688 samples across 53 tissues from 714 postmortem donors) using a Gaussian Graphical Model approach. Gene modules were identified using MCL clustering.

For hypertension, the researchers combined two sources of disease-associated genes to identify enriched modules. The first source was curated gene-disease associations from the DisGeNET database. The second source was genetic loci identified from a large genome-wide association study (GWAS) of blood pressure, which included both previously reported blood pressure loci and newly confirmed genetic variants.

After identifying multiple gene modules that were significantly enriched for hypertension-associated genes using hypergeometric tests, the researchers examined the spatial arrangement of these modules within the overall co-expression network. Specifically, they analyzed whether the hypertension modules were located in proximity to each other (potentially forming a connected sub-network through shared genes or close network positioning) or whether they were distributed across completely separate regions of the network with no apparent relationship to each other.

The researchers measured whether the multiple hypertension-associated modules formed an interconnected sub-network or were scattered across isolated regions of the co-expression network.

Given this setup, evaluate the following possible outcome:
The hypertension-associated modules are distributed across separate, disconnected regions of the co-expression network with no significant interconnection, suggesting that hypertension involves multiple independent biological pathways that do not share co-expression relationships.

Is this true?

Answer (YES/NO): NO